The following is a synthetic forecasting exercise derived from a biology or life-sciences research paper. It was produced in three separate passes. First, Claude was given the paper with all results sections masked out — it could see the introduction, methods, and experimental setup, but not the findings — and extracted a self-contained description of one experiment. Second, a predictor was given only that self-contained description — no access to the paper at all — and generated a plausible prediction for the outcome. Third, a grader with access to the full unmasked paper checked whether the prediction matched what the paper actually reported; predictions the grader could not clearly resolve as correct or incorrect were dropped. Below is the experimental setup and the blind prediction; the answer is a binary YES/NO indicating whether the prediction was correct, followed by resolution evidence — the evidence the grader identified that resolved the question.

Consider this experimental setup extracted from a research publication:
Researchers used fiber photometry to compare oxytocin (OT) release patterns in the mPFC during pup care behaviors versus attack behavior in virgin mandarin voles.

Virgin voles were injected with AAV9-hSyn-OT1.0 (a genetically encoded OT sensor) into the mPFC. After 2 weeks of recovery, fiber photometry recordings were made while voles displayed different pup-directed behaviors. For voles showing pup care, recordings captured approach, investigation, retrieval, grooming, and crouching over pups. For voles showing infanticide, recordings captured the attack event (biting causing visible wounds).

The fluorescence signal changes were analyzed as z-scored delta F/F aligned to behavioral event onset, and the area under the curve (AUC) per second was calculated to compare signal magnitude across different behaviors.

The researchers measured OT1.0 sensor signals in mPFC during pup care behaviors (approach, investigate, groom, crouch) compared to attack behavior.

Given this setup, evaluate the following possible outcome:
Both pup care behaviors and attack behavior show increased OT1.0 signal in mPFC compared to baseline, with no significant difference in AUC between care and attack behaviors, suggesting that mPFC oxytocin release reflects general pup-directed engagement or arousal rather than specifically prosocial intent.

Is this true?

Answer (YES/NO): NO